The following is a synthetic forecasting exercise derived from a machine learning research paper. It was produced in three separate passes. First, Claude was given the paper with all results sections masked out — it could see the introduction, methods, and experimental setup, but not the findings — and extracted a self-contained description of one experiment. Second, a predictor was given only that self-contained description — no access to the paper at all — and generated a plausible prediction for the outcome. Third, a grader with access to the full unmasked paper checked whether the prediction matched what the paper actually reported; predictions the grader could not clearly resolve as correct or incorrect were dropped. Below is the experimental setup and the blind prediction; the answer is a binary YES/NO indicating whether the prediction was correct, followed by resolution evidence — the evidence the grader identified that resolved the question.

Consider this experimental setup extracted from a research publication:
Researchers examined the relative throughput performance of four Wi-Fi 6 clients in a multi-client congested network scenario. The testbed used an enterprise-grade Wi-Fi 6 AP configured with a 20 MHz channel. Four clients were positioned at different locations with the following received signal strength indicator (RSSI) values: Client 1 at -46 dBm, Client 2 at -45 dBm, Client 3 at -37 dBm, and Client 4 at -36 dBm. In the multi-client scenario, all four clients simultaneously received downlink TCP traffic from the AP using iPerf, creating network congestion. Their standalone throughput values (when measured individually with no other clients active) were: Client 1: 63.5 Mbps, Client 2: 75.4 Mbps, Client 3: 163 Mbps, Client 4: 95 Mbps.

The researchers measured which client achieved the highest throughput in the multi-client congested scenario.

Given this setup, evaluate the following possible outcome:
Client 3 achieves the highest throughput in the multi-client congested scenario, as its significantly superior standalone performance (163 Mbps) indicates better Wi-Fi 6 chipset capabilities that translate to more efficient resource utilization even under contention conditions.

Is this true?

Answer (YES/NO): NO